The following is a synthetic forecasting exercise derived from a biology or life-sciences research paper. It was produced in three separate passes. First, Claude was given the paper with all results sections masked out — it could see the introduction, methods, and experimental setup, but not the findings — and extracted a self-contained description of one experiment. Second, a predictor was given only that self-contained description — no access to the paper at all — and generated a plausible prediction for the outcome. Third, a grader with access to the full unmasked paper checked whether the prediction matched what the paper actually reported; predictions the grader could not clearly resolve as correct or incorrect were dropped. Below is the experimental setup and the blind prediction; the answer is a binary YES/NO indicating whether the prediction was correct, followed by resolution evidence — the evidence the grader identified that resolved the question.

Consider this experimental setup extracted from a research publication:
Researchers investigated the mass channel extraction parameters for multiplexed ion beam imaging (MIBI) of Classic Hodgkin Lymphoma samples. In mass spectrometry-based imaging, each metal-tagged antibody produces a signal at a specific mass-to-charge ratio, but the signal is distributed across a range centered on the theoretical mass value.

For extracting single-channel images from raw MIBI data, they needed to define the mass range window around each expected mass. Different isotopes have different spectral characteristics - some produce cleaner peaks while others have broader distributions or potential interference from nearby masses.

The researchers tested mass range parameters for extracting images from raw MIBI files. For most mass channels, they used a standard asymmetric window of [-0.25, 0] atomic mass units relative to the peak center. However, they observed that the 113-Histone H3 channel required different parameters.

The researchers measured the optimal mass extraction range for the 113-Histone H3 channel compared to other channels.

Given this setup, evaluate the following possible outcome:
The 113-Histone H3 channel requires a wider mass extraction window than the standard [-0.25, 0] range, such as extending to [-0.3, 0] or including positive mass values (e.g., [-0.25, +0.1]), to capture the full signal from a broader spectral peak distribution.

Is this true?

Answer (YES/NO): YES